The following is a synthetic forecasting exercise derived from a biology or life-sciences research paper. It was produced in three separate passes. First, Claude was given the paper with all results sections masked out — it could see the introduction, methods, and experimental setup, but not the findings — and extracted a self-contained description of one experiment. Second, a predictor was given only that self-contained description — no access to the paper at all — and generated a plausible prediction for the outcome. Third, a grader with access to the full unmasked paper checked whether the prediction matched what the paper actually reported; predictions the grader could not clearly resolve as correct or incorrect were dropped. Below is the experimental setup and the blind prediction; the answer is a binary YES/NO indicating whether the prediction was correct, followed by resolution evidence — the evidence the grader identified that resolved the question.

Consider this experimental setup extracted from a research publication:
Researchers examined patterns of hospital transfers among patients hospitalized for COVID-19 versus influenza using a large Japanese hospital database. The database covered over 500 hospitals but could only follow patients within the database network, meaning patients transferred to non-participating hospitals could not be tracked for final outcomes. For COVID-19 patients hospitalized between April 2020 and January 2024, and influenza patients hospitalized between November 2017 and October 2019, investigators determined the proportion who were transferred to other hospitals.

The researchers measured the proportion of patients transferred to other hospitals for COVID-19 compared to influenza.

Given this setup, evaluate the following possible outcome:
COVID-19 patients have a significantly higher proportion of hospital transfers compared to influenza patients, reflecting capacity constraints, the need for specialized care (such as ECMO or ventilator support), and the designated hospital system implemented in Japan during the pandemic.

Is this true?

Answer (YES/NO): YES